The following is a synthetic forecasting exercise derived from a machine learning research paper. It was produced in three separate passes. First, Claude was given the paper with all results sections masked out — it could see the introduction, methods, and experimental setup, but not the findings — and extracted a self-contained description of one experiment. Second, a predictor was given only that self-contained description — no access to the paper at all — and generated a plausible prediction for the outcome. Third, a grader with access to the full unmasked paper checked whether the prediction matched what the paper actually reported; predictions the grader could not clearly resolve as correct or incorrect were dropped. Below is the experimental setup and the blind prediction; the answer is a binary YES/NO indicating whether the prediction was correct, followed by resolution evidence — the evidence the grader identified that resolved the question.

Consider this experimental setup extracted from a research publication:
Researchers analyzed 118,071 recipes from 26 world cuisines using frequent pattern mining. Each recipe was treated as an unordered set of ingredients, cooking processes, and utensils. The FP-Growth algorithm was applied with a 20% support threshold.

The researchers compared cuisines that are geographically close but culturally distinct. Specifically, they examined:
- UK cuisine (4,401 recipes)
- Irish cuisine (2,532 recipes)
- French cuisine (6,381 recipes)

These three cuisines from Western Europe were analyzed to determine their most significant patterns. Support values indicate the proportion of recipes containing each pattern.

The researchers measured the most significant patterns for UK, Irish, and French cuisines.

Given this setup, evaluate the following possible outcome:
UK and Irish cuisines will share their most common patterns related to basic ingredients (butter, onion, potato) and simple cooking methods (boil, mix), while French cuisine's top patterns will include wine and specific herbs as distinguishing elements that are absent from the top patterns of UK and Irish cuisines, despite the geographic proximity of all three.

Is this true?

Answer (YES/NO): NO